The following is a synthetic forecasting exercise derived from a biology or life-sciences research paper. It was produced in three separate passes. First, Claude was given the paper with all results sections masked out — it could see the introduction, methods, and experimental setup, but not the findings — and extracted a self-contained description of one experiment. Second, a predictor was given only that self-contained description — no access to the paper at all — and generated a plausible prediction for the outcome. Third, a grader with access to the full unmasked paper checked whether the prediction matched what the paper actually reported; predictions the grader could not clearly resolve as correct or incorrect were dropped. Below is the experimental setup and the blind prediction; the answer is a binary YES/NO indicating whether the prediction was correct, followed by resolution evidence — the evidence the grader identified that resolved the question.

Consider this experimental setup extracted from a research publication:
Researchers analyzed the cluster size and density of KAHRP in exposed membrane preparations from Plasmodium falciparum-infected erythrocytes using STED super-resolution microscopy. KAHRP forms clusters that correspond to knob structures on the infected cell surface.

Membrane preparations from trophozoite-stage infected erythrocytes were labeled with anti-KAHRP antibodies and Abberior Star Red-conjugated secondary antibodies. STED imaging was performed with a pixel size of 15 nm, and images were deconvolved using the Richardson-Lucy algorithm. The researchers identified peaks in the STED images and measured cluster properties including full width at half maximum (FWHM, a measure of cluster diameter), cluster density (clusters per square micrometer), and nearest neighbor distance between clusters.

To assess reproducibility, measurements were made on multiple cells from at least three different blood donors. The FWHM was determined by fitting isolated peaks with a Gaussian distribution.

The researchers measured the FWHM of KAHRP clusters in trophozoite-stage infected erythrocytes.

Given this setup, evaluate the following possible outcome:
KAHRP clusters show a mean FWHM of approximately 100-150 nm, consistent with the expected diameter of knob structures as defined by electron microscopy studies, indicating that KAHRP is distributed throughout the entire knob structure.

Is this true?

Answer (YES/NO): NO